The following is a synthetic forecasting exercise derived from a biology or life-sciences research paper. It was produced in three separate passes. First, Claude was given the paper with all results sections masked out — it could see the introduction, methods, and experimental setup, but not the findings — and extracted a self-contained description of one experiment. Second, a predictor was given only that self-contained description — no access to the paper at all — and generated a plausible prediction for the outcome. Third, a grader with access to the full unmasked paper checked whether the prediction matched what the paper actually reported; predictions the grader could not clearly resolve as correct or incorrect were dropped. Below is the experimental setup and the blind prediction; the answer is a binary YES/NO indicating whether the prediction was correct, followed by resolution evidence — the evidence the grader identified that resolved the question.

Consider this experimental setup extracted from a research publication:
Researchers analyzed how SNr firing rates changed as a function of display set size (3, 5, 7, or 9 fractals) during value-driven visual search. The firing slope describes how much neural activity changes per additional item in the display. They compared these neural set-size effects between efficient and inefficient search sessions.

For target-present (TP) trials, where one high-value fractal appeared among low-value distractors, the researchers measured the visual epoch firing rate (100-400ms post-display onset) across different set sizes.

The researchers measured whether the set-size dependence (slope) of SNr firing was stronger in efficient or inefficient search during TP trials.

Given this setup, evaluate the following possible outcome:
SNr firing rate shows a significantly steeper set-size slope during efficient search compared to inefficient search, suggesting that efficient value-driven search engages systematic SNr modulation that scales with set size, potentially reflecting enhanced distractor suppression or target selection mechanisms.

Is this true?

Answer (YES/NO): NO